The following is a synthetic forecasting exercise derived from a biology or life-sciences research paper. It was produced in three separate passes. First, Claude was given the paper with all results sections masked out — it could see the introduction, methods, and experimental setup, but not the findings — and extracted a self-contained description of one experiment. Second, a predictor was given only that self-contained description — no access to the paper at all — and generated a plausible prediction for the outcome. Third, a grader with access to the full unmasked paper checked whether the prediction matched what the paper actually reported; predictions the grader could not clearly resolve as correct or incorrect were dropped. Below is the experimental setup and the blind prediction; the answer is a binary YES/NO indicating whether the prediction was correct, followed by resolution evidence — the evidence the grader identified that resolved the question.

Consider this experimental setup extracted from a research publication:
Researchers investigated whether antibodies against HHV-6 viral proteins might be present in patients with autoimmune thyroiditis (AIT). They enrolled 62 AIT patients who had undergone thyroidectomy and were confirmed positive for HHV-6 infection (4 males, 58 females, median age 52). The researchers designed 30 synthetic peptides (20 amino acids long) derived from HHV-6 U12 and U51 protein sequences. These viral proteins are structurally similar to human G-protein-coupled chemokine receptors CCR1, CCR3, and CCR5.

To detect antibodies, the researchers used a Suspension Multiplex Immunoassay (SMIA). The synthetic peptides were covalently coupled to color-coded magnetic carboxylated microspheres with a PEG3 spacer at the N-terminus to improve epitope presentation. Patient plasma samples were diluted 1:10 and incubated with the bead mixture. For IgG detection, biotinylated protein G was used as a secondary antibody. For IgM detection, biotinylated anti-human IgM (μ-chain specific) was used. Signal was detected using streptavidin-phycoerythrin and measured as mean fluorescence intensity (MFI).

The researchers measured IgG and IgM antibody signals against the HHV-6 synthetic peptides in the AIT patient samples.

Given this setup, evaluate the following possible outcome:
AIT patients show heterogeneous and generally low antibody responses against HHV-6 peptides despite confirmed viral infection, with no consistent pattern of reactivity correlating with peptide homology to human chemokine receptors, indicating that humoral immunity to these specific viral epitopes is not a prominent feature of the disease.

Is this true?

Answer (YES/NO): NO